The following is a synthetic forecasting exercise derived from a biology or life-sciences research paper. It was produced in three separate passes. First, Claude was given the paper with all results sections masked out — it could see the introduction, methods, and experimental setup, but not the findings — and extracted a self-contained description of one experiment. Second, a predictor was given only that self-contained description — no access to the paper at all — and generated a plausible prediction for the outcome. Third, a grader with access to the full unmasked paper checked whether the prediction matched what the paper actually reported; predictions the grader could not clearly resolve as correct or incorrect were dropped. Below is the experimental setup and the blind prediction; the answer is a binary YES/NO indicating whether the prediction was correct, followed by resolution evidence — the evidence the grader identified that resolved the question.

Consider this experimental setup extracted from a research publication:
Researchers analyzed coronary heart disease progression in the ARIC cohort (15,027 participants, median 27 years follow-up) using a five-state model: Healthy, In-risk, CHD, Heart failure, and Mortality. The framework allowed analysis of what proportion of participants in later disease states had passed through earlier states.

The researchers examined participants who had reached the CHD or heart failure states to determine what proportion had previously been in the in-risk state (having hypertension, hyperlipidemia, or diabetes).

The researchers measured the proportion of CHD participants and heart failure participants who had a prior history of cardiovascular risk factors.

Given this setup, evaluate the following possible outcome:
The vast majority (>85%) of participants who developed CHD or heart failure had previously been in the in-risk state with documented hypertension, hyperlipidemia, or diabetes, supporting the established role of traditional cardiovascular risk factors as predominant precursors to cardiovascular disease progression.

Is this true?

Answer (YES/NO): YES